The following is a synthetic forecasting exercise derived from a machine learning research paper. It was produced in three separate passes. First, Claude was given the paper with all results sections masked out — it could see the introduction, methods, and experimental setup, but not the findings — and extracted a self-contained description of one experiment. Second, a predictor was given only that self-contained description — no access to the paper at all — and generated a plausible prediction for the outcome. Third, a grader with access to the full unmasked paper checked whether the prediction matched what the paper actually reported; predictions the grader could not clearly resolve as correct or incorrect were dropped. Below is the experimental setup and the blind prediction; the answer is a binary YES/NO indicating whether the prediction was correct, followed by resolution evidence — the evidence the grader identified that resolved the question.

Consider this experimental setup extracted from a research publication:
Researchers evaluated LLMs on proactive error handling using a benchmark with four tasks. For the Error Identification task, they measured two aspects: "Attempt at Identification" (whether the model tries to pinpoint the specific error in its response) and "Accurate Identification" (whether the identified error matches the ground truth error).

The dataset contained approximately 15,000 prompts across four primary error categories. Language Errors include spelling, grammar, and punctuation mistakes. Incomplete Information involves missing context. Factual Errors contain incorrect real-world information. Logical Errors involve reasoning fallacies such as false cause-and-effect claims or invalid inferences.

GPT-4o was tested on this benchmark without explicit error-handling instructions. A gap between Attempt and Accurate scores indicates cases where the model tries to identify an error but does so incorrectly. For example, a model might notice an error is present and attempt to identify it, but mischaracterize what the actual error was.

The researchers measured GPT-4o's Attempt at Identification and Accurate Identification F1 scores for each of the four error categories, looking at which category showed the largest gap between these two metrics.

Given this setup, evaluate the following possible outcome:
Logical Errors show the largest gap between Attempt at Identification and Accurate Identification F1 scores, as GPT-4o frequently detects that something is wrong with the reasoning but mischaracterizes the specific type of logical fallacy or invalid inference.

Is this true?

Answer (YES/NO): YES